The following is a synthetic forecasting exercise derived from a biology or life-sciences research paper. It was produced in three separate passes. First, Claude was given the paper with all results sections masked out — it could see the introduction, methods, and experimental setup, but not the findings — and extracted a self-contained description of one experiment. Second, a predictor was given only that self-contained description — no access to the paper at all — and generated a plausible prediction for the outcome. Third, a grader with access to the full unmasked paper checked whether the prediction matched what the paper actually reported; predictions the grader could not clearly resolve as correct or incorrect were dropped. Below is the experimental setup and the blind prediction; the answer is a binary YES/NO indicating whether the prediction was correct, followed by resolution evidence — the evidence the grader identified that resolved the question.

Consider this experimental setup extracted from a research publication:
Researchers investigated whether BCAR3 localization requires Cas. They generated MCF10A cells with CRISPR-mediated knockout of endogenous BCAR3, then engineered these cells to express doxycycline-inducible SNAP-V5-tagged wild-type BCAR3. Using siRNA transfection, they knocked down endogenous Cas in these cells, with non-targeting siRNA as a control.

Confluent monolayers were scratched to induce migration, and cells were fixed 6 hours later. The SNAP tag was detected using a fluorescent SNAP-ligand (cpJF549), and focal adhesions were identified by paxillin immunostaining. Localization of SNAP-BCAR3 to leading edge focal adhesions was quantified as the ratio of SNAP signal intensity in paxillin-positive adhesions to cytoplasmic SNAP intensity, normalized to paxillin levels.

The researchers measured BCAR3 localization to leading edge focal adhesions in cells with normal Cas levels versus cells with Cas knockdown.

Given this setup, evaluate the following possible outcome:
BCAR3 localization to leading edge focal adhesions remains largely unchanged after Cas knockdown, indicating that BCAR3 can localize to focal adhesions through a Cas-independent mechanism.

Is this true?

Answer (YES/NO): NO